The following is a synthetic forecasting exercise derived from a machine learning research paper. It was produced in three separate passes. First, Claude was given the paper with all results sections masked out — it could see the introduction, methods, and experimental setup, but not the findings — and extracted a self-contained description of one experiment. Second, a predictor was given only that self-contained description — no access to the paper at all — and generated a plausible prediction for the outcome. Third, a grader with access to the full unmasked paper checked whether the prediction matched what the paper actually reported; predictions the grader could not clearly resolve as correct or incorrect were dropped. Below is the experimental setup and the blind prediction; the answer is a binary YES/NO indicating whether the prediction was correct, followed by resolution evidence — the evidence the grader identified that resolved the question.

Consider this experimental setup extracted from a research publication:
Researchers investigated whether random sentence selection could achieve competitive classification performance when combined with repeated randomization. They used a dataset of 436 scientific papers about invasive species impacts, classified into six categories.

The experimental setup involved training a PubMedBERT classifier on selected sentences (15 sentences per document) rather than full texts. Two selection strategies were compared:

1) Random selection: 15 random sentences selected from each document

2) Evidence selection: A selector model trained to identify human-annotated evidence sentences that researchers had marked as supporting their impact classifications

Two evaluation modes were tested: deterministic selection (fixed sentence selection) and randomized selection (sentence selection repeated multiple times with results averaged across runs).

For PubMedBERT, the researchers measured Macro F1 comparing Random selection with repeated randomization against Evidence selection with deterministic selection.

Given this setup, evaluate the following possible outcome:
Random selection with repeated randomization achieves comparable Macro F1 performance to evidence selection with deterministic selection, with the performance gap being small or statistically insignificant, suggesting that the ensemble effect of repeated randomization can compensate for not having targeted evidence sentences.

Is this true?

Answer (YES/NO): YES